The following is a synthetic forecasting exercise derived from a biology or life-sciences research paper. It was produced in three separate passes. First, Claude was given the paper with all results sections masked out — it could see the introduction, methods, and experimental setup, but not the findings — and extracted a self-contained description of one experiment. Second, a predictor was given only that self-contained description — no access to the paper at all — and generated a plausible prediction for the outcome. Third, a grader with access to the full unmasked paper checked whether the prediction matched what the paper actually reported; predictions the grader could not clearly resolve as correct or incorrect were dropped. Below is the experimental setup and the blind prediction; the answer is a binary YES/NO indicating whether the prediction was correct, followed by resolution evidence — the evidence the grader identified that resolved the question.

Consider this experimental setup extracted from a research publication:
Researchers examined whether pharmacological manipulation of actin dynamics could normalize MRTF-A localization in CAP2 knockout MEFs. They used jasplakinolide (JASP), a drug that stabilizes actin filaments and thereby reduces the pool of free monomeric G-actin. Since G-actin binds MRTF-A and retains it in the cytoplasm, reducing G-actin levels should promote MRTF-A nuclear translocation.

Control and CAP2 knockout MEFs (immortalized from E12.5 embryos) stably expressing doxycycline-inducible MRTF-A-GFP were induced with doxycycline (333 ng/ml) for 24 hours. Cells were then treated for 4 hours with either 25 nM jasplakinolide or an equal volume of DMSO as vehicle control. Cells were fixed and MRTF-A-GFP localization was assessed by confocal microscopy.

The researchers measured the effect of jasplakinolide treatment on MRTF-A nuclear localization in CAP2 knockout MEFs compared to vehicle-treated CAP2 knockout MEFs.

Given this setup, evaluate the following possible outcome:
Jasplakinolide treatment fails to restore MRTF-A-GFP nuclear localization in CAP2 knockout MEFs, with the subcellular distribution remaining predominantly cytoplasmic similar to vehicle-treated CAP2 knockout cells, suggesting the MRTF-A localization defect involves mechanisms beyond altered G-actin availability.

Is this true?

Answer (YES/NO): NO